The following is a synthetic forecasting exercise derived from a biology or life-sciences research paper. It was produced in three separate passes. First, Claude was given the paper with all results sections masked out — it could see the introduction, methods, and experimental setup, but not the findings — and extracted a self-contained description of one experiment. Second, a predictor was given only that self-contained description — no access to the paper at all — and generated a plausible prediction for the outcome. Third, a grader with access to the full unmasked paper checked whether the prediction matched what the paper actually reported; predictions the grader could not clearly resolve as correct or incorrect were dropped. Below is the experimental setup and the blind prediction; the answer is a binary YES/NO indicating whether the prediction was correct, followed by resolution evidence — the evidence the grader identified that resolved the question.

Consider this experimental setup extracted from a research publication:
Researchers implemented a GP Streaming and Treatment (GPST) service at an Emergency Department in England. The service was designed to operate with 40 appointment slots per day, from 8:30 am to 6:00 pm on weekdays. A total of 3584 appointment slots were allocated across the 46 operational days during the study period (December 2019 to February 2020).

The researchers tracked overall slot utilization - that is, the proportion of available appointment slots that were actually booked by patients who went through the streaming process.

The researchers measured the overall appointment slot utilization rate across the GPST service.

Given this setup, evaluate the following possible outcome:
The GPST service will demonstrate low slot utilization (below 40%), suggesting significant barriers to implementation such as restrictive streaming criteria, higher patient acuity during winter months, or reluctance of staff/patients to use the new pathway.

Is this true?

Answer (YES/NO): YES